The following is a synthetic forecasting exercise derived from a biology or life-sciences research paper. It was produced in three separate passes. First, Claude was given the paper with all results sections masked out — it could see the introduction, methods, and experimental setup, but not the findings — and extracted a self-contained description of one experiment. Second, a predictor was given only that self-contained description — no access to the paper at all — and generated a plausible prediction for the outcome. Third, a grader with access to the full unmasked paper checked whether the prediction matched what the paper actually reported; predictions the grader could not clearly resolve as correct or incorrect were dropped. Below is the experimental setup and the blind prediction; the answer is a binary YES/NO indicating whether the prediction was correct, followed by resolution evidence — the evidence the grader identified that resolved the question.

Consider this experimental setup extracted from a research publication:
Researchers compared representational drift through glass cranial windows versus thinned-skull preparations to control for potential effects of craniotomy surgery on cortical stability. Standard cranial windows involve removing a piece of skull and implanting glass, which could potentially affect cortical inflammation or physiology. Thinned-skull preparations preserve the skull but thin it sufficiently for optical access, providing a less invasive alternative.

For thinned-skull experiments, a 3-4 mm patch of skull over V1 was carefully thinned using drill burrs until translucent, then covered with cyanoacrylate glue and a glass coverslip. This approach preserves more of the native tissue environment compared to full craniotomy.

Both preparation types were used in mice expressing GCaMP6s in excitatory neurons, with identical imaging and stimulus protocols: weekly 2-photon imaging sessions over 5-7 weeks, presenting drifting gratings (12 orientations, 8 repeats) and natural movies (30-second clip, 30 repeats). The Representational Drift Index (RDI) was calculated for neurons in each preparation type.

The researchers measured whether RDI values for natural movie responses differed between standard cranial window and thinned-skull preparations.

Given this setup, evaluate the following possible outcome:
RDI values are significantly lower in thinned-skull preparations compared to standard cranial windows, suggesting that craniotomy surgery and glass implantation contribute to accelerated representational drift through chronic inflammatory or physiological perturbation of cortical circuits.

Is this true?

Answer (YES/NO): NO